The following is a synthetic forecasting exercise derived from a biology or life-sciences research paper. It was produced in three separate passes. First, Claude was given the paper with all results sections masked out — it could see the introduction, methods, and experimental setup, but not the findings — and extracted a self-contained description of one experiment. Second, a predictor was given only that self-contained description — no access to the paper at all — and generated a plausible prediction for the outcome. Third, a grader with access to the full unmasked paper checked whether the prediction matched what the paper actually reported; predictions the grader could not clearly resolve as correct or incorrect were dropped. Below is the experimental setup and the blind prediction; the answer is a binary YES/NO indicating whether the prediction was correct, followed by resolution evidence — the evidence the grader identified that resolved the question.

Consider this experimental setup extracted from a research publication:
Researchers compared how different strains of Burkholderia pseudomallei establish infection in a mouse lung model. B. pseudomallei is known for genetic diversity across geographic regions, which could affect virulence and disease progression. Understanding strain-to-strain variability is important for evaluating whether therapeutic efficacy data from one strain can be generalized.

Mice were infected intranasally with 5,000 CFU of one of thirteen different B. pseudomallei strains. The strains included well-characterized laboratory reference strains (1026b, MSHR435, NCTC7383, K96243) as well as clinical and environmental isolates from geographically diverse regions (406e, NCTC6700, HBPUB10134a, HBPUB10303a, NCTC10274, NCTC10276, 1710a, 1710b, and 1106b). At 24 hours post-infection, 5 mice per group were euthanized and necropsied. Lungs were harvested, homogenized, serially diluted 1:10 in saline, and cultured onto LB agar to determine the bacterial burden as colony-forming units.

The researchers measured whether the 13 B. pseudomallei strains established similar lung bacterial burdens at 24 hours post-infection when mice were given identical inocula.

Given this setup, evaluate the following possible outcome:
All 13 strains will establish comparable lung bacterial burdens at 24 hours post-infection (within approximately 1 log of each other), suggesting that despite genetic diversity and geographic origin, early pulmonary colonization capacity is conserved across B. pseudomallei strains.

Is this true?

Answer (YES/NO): NO